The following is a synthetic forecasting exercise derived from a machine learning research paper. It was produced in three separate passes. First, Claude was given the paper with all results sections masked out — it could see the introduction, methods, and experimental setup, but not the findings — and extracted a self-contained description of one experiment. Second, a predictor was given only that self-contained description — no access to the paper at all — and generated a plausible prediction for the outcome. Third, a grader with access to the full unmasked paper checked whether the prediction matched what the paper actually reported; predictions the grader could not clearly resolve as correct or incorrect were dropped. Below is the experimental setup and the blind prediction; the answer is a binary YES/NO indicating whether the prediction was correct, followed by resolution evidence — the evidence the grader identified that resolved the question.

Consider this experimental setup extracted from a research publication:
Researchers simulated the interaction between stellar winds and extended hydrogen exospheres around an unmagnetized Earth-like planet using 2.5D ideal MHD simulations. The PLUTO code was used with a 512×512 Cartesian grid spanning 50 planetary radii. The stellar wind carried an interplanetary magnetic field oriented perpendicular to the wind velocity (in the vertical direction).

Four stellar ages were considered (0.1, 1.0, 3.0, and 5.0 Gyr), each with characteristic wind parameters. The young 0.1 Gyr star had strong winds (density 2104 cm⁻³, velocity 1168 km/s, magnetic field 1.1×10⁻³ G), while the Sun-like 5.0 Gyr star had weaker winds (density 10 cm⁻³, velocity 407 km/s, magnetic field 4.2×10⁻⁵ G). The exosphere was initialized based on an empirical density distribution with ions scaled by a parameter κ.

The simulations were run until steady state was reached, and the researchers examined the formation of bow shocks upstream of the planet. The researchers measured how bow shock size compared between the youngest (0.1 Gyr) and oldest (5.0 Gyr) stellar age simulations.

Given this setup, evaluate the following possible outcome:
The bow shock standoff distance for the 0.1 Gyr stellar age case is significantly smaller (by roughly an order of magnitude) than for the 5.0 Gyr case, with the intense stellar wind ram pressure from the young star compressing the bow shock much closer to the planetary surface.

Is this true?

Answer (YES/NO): YES